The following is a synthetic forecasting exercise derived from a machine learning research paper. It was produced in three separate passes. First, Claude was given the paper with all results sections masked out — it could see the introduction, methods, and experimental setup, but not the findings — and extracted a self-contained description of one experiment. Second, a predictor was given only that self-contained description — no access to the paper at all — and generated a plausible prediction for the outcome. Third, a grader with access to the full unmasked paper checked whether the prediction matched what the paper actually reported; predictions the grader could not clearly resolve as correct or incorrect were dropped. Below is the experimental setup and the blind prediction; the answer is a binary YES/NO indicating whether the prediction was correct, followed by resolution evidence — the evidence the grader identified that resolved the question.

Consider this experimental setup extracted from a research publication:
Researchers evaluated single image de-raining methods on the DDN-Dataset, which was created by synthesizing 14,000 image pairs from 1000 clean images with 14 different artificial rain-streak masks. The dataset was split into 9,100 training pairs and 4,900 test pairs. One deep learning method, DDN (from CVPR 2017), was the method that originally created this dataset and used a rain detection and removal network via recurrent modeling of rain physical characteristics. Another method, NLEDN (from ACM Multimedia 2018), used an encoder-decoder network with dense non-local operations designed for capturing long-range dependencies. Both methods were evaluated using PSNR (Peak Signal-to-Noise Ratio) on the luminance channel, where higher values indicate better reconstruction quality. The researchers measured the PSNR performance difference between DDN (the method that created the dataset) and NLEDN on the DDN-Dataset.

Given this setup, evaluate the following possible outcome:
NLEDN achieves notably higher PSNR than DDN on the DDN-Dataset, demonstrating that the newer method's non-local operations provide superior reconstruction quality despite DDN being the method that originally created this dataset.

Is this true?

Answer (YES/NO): YES